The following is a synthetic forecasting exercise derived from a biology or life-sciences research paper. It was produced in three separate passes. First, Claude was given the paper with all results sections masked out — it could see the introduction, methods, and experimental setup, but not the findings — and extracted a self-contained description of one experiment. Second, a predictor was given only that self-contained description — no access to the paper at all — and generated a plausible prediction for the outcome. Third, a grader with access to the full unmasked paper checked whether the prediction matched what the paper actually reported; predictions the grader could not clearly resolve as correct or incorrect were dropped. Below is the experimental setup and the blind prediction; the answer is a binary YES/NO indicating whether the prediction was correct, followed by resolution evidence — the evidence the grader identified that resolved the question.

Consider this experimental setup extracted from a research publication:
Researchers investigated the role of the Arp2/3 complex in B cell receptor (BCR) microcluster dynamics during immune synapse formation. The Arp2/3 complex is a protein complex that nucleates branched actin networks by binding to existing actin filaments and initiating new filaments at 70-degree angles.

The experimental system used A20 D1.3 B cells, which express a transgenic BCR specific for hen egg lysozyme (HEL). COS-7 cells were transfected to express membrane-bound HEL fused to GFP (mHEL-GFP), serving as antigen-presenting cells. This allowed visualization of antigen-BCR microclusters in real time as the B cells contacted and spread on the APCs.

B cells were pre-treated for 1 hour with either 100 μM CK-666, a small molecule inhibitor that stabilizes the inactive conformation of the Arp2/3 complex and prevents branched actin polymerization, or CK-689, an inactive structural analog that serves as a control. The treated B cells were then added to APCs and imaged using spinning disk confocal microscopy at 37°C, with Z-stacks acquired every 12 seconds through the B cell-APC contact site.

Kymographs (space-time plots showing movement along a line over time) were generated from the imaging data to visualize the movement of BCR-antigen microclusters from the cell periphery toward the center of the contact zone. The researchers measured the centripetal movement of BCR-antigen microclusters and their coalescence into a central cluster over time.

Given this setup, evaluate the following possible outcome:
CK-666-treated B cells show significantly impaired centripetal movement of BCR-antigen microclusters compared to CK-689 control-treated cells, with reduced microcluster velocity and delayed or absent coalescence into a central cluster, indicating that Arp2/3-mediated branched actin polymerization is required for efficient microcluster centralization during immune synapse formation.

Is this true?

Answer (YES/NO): YES